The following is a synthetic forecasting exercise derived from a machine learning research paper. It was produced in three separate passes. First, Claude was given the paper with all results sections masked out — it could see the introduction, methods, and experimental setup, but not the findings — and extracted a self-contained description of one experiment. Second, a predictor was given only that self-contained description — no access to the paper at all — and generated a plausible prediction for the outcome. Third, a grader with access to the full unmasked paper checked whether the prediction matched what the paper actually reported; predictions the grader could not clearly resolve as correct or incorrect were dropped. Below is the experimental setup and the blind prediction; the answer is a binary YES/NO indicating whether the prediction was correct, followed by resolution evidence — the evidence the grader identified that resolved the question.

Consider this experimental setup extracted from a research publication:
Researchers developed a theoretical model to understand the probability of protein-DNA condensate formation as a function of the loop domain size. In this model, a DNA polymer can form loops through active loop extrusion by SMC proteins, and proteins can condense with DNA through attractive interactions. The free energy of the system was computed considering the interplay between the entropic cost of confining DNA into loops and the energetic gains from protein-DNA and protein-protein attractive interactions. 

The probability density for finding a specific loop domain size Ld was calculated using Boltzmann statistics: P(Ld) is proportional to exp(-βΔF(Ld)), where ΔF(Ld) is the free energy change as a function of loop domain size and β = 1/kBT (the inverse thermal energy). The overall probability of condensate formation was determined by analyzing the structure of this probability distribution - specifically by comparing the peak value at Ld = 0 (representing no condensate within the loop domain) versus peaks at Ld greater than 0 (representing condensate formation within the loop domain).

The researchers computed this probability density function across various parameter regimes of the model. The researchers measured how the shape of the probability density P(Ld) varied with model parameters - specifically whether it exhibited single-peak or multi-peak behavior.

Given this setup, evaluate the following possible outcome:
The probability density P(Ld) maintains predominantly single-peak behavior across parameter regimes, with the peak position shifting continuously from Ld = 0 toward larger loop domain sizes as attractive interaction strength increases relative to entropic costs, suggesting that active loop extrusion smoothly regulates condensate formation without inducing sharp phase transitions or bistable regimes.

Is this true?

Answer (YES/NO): NO